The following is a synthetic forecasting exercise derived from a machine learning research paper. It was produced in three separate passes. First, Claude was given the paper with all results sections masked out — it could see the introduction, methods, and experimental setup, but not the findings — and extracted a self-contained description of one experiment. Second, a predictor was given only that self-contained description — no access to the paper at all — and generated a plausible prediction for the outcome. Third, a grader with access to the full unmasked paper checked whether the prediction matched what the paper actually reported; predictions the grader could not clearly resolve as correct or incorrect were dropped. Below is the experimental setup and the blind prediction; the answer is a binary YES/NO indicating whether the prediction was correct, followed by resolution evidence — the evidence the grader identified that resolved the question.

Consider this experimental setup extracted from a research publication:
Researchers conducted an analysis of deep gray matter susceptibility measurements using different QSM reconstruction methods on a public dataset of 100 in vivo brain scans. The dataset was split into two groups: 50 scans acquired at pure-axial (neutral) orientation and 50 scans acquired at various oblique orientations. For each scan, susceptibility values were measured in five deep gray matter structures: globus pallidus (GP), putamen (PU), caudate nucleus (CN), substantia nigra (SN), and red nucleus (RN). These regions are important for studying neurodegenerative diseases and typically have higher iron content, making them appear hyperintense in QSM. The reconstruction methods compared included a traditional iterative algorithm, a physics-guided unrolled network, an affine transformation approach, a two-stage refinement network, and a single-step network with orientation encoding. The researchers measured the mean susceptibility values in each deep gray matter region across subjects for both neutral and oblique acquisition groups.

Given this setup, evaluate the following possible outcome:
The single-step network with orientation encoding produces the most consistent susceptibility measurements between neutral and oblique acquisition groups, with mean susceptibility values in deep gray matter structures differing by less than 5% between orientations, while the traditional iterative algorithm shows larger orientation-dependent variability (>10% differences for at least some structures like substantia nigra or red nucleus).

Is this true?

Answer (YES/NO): NO